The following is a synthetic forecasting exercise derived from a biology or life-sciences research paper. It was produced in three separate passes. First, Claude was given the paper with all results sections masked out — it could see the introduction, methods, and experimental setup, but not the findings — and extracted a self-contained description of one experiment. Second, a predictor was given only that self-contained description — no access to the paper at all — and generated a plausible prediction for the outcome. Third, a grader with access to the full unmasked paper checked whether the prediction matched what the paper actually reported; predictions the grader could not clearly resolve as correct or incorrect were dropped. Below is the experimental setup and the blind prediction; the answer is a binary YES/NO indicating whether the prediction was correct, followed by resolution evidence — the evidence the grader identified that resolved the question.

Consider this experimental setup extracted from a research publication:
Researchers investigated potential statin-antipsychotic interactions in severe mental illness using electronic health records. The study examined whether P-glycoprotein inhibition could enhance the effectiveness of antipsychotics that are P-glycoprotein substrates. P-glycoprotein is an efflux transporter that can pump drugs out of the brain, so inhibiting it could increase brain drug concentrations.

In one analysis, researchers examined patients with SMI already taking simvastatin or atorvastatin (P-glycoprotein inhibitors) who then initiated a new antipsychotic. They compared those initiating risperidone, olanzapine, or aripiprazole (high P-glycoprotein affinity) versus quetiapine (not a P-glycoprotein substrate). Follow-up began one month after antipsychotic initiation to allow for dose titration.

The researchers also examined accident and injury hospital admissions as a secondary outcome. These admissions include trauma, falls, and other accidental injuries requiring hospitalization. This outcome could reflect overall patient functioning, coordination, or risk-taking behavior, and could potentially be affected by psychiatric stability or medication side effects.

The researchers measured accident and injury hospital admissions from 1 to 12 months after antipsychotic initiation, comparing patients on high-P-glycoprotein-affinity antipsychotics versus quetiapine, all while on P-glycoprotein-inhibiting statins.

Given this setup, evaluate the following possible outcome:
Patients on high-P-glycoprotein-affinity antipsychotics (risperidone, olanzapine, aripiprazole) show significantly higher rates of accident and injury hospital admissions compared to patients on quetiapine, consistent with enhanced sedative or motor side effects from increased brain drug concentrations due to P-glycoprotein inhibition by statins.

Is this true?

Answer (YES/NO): NO